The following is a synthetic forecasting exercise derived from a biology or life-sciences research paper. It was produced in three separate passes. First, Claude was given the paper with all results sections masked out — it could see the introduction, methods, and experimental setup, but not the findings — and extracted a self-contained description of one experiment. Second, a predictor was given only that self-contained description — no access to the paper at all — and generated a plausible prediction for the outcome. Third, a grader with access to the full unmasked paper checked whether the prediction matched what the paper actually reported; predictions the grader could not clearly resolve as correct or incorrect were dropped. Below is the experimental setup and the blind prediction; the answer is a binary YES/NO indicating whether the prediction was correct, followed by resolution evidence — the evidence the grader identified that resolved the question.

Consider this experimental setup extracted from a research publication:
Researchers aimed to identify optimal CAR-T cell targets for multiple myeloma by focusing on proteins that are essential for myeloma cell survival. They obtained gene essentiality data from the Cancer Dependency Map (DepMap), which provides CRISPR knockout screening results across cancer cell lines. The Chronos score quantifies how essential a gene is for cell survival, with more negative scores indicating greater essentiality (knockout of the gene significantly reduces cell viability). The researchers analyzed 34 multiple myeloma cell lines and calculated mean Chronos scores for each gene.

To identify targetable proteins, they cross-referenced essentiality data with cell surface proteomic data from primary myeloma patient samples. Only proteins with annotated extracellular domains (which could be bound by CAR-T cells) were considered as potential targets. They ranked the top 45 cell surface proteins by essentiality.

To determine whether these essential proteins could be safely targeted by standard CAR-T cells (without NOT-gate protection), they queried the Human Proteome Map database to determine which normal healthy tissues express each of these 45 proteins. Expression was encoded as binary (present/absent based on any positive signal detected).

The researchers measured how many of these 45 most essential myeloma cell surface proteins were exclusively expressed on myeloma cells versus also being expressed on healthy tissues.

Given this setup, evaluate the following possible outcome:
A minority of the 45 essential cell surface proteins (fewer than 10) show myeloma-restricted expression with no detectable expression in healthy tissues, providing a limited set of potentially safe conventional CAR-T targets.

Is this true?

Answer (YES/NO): NO